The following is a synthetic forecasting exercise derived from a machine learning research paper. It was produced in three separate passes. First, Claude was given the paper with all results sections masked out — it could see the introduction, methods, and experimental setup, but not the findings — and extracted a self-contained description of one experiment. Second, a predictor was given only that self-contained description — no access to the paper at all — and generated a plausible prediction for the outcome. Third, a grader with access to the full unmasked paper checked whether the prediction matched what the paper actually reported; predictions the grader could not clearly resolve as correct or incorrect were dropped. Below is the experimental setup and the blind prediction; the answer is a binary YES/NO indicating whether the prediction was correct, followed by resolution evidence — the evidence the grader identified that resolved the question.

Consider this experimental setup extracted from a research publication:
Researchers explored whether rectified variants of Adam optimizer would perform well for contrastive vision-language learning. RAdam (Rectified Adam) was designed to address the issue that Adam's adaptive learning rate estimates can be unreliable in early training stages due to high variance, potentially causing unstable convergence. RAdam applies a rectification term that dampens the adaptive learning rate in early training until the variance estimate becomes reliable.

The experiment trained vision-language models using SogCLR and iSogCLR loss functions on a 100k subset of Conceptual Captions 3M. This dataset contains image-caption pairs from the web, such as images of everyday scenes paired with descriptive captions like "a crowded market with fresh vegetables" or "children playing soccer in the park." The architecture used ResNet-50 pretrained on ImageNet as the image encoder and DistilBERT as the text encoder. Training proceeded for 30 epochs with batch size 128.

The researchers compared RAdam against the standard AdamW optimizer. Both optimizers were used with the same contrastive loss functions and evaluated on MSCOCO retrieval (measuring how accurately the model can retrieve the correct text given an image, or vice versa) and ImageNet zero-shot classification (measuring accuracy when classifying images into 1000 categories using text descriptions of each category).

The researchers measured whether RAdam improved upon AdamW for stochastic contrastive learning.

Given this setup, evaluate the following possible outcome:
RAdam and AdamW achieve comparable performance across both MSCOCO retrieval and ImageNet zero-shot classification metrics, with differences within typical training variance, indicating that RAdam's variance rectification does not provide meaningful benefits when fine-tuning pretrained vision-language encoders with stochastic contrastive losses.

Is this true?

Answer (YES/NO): NO